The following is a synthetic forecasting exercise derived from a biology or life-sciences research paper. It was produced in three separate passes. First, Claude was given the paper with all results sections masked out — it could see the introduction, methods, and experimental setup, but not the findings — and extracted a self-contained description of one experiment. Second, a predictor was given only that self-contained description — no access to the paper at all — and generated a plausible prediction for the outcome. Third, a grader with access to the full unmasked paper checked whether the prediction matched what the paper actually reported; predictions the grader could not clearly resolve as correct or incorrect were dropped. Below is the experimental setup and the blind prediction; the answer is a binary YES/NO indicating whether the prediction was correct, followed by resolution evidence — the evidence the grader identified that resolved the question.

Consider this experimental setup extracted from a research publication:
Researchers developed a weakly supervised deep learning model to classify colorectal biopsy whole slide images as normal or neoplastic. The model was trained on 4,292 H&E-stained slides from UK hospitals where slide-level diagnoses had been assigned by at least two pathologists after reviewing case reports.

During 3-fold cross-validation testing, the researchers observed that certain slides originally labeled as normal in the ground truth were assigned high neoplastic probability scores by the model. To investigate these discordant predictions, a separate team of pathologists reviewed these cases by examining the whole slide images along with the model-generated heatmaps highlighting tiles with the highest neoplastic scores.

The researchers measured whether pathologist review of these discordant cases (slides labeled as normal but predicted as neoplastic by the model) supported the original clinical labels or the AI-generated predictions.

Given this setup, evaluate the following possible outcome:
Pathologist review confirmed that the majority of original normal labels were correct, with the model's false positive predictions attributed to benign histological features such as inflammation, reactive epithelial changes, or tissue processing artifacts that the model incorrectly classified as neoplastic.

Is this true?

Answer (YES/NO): NO